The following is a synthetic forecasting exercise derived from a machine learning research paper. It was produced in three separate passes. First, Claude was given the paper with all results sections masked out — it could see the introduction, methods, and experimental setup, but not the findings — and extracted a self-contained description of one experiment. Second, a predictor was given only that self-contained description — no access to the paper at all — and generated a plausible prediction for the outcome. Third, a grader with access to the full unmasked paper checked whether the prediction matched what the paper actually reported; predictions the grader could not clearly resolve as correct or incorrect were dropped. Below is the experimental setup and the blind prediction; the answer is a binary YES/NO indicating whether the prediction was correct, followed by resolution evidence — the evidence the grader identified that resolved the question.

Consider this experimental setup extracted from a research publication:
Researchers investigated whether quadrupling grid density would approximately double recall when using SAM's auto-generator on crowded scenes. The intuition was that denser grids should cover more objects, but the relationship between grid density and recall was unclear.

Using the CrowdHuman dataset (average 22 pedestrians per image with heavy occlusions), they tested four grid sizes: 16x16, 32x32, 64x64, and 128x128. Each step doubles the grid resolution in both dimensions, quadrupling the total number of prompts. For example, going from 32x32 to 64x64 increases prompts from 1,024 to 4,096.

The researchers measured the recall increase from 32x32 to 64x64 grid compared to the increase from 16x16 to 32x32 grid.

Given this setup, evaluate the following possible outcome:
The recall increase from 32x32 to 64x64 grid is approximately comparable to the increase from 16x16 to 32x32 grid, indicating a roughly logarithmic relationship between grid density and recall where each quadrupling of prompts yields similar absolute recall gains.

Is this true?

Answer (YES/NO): NO